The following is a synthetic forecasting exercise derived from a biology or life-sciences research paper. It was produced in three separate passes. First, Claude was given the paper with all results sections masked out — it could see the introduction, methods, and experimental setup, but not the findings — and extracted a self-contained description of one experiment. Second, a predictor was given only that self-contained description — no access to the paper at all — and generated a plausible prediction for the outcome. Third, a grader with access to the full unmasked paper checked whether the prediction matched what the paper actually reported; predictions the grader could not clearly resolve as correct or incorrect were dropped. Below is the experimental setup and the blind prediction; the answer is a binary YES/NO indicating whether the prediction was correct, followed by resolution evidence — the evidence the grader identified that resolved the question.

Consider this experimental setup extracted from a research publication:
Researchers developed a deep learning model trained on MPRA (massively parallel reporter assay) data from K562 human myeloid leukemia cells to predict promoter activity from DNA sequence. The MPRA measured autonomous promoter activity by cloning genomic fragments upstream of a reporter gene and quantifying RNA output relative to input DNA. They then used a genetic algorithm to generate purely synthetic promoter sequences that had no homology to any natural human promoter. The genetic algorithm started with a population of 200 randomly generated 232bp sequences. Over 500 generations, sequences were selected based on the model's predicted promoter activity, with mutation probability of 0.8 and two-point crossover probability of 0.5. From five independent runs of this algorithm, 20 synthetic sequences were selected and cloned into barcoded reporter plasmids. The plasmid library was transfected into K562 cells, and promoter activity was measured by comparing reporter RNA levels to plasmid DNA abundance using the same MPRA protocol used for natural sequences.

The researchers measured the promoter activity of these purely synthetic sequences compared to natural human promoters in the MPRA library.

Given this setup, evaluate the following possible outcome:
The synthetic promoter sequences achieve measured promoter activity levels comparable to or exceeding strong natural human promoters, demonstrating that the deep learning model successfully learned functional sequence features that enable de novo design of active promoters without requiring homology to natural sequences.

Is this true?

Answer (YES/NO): YES